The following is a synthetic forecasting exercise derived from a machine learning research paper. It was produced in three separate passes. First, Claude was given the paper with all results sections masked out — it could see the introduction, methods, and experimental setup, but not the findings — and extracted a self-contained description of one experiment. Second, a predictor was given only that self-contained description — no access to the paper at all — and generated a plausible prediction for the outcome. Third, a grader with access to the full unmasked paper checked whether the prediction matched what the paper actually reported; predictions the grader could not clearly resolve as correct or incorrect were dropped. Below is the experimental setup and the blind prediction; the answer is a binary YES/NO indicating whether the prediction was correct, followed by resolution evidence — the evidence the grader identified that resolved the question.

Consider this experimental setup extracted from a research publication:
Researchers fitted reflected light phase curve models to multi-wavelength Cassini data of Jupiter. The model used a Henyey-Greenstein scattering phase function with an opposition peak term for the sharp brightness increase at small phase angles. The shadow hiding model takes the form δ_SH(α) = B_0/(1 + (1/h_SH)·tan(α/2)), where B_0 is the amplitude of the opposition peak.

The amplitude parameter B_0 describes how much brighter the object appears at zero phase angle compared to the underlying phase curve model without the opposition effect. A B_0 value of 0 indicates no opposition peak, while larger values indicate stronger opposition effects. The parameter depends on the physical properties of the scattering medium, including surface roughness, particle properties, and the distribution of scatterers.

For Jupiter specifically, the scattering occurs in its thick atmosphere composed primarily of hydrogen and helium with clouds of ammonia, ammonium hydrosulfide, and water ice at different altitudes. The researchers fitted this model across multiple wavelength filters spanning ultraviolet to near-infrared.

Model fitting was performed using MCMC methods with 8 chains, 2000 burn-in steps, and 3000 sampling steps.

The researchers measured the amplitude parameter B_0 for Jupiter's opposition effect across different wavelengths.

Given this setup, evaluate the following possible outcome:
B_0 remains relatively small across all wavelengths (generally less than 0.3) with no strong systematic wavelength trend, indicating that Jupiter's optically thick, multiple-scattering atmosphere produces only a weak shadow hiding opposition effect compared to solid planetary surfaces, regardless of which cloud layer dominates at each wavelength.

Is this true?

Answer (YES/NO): NO